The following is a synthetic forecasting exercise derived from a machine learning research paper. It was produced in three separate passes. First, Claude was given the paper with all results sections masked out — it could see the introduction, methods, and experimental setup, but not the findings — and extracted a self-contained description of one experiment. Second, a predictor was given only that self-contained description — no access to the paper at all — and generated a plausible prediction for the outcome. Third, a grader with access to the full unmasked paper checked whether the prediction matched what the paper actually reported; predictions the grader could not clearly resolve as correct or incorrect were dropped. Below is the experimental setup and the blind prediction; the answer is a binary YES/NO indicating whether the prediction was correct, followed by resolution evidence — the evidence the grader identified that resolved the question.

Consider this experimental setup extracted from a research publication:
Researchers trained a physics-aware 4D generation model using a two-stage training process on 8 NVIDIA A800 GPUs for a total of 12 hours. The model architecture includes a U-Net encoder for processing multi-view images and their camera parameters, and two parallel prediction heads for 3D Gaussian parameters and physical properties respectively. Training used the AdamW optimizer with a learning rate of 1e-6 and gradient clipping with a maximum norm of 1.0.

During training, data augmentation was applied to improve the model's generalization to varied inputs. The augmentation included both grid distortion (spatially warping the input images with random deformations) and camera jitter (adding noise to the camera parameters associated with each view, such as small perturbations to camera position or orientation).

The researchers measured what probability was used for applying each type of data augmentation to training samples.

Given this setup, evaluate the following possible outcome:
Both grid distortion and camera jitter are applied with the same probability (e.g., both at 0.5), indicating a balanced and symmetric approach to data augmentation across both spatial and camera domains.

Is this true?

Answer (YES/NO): YES